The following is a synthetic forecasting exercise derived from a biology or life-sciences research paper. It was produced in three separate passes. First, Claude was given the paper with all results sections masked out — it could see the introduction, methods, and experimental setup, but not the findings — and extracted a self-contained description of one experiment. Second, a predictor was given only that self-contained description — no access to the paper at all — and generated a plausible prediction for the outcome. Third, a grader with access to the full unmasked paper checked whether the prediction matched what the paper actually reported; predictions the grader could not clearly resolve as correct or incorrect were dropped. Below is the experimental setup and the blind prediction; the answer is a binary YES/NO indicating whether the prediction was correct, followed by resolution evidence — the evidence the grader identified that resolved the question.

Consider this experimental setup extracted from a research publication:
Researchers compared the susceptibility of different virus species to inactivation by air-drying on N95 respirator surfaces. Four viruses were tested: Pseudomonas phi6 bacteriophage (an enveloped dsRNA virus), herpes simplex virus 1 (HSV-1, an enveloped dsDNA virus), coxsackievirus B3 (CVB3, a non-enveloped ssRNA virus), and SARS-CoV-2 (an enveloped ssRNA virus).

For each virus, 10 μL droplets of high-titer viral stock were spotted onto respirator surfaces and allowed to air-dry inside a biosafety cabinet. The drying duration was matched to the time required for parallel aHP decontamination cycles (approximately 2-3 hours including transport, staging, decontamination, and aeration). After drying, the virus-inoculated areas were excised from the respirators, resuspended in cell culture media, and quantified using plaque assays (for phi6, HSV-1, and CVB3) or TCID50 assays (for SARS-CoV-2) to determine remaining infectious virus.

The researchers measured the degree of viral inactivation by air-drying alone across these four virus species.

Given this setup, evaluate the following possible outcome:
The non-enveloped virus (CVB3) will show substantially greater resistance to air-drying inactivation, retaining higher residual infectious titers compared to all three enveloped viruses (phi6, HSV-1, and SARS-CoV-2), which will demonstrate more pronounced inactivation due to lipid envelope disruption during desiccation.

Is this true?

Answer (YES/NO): NO